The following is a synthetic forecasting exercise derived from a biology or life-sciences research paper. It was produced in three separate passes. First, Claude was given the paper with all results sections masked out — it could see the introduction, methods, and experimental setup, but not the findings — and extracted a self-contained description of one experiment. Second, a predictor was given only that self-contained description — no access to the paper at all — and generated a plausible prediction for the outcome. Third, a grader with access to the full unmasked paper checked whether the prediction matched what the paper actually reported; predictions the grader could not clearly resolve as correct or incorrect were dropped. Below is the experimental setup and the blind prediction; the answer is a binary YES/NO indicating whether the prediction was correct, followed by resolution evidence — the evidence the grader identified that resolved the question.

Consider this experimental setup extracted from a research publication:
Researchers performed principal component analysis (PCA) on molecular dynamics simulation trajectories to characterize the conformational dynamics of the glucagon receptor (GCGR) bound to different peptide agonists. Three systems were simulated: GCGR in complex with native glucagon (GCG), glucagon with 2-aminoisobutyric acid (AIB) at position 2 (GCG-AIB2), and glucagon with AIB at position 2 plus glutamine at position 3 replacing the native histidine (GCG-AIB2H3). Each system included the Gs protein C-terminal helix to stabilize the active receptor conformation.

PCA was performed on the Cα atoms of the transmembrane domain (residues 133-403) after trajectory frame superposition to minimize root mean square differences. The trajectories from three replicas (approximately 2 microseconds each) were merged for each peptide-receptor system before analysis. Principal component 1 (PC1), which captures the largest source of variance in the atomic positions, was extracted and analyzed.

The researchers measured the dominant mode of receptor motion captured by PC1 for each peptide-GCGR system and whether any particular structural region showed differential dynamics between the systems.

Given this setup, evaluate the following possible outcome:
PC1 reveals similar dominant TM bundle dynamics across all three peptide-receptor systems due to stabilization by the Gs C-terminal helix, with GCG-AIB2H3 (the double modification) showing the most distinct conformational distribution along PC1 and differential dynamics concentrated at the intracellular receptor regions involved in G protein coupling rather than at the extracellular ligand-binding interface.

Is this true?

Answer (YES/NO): NO